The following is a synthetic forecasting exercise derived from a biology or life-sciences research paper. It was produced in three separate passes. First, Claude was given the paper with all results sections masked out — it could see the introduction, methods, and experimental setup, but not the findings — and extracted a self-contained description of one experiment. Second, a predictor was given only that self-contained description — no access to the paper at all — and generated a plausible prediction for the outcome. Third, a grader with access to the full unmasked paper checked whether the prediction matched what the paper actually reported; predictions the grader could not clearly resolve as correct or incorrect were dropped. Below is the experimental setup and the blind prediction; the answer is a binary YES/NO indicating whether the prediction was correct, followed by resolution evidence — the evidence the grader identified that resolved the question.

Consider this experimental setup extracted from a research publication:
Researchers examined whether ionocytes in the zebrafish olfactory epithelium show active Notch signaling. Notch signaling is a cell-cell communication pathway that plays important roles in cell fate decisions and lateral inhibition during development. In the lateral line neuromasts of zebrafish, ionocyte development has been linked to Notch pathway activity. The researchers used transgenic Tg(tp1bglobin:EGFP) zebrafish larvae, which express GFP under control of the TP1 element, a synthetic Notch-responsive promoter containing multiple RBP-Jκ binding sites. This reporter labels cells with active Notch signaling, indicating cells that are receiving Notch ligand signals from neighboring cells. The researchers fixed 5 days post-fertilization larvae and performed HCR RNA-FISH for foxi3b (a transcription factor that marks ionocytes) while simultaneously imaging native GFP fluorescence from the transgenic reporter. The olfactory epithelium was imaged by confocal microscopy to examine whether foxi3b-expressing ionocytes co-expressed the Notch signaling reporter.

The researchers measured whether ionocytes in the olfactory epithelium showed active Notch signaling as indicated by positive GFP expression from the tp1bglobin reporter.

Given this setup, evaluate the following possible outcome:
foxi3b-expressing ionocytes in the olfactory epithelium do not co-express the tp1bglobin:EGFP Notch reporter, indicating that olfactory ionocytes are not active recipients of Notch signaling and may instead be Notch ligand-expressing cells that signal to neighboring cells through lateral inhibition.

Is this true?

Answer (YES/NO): NO